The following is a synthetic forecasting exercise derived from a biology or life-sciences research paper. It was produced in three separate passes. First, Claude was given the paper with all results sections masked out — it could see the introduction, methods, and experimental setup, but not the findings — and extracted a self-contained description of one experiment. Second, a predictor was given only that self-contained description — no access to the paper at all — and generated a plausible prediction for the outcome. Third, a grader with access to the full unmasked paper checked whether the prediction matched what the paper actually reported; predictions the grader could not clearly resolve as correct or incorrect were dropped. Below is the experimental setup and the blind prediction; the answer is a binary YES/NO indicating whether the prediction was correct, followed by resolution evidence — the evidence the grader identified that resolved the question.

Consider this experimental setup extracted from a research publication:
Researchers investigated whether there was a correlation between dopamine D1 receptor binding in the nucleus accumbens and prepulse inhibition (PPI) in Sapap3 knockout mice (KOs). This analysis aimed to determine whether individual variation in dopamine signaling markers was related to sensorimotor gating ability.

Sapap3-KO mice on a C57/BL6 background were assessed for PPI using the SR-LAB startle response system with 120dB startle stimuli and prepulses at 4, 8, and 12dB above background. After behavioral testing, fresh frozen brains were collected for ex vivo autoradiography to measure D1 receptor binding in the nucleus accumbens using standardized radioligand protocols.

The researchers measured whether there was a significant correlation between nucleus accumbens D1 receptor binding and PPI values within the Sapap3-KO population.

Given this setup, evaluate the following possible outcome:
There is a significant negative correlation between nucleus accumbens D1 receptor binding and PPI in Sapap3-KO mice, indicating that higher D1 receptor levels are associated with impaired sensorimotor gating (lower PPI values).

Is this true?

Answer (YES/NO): NO